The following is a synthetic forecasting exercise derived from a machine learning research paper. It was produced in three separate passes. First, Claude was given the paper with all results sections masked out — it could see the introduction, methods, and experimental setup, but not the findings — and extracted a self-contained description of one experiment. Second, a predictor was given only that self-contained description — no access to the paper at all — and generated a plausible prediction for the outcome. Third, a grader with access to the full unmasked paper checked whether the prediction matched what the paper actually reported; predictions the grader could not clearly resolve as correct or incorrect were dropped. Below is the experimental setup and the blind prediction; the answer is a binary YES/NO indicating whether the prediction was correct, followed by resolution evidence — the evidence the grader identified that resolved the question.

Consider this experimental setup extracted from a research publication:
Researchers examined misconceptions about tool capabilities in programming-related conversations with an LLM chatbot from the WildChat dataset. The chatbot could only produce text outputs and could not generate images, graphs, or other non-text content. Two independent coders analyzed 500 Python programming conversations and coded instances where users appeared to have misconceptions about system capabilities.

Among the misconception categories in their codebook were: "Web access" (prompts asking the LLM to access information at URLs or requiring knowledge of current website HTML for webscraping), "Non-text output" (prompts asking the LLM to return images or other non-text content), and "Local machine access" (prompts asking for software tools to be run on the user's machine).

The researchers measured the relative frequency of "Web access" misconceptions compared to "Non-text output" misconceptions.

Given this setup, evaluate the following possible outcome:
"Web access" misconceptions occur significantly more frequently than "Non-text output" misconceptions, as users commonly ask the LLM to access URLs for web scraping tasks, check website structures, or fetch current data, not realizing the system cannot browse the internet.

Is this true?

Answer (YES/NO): YES